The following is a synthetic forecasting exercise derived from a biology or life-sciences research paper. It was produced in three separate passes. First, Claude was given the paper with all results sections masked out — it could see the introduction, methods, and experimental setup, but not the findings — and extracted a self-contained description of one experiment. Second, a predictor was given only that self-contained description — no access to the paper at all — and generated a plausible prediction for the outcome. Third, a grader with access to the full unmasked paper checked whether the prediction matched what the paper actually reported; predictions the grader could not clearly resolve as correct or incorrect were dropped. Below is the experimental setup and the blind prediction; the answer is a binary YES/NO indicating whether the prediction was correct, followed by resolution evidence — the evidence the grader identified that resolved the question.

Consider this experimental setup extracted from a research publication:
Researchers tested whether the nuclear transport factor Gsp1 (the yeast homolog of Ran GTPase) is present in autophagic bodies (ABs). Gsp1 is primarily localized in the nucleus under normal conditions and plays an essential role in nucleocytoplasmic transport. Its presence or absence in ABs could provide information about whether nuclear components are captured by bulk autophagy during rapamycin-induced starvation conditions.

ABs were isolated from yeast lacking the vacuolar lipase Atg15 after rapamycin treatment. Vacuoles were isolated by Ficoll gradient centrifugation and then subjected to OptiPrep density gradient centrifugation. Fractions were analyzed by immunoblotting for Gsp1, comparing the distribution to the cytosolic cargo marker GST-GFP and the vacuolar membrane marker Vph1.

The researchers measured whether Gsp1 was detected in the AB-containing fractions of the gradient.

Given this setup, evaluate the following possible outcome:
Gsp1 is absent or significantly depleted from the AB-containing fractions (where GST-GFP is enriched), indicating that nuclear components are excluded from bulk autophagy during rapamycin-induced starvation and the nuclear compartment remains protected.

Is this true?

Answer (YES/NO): YES